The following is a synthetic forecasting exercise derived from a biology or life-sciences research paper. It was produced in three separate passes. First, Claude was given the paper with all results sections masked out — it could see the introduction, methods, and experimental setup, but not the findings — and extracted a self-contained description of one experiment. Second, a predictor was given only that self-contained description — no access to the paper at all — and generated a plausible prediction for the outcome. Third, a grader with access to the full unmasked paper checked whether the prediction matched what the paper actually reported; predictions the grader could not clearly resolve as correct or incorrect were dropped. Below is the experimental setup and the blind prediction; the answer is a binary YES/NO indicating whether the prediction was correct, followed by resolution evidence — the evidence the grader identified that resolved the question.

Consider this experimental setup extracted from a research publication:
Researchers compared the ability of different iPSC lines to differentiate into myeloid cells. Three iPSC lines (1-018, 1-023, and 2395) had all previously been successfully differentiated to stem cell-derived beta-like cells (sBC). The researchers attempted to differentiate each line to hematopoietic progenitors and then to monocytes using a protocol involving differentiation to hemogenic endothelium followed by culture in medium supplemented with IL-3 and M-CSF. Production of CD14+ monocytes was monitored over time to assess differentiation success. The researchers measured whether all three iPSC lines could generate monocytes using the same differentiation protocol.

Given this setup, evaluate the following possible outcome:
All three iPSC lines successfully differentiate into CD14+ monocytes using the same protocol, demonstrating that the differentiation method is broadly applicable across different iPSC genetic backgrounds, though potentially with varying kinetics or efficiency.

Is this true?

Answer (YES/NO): NO